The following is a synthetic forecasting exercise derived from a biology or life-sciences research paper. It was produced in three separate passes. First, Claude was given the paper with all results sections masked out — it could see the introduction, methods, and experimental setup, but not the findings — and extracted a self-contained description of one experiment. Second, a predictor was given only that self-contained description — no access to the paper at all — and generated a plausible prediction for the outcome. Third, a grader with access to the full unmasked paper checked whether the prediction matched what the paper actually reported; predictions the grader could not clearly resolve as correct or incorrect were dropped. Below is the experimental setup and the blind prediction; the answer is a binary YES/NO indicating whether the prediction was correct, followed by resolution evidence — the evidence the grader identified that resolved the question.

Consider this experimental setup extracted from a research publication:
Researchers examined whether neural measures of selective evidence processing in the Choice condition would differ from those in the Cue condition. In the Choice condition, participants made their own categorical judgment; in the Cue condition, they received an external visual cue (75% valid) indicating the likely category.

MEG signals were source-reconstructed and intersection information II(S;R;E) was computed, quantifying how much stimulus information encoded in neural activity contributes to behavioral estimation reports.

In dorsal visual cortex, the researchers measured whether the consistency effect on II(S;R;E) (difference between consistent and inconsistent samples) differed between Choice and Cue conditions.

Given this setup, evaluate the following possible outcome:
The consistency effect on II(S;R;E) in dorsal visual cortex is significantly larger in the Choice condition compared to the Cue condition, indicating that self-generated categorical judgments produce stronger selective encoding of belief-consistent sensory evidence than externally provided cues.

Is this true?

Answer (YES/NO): NO